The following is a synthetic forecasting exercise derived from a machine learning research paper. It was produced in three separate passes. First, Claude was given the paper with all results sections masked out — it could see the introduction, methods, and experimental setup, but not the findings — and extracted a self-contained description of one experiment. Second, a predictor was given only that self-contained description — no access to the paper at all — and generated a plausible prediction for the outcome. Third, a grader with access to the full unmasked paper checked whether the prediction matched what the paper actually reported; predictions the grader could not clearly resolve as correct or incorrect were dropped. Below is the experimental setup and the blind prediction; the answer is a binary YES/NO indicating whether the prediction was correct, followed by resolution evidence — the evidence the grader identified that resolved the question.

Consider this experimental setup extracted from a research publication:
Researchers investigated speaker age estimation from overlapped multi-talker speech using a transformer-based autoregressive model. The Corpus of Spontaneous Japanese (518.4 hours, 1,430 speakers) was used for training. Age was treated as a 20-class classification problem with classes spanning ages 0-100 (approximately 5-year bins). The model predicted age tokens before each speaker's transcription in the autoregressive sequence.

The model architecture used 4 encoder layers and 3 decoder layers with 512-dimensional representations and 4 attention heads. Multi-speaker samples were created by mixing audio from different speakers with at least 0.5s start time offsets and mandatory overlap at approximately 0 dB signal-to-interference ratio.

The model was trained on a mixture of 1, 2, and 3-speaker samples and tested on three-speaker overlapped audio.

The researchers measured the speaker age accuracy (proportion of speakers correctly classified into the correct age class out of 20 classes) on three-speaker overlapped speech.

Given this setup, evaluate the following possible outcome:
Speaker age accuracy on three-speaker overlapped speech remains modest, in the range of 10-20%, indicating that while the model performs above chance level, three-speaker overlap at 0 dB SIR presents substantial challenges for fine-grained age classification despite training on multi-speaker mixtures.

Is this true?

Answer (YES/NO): NO